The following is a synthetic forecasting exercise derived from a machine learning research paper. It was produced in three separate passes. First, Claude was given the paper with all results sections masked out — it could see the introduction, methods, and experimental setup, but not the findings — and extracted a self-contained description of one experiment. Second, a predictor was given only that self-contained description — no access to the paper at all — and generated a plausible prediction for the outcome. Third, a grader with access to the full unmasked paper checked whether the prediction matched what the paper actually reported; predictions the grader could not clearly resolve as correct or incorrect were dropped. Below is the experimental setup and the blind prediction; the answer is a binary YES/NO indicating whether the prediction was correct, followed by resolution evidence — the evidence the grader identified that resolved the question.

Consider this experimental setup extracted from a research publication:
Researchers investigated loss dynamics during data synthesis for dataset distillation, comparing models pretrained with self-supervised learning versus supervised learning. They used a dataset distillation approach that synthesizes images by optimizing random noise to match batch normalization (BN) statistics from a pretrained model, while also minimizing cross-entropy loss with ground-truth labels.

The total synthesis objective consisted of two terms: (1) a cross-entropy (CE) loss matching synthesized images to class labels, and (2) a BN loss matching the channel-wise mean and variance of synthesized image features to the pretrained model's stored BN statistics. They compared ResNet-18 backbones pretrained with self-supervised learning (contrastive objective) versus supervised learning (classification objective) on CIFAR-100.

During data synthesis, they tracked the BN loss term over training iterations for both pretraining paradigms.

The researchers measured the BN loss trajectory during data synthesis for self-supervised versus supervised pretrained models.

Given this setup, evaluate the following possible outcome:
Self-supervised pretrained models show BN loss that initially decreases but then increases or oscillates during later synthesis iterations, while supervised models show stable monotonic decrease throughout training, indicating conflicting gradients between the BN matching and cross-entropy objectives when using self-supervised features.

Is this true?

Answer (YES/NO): NO